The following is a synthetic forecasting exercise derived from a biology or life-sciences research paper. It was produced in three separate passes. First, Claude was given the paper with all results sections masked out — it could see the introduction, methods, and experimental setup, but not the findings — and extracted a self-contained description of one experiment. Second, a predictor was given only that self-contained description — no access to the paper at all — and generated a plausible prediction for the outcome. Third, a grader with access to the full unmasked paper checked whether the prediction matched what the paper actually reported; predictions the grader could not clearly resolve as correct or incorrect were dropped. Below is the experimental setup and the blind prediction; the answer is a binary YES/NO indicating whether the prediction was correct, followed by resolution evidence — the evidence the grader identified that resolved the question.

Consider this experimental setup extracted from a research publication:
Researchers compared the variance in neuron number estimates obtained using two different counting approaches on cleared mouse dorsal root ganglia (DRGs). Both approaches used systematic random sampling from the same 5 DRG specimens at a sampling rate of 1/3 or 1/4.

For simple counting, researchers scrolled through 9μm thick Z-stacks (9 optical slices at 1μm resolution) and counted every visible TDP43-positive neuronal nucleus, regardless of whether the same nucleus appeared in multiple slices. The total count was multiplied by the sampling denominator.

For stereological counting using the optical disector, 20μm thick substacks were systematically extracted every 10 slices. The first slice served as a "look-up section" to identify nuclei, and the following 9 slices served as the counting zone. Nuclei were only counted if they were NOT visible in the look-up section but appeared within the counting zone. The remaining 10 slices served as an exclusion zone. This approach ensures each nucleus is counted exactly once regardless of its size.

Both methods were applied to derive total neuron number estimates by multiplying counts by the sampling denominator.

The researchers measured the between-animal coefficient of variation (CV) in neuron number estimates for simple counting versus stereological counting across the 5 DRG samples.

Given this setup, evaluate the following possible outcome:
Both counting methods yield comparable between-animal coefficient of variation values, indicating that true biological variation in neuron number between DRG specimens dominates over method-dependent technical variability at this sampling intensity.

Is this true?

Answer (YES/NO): NO